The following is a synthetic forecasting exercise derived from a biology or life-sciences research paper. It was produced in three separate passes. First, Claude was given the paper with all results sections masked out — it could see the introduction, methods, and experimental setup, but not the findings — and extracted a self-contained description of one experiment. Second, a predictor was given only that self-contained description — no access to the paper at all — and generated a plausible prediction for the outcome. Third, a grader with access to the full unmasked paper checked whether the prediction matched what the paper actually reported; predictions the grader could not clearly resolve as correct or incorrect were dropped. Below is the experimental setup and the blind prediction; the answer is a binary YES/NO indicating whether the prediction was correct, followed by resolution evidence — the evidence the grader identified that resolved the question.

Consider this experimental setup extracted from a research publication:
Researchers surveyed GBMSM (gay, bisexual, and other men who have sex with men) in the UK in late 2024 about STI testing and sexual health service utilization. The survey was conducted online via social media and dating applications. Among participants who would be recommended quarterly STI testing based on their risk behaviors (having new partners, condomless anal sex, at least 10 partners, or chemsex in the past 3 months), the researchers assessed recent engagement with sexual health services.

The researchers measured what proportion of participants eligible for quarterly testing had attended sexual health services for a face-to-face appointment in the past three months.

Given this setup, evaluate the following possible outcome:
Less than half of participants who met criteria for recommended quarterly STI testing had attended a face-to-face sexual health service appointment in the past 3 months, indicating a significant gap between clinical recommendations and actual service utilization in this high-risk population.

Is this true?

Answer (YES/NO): YES